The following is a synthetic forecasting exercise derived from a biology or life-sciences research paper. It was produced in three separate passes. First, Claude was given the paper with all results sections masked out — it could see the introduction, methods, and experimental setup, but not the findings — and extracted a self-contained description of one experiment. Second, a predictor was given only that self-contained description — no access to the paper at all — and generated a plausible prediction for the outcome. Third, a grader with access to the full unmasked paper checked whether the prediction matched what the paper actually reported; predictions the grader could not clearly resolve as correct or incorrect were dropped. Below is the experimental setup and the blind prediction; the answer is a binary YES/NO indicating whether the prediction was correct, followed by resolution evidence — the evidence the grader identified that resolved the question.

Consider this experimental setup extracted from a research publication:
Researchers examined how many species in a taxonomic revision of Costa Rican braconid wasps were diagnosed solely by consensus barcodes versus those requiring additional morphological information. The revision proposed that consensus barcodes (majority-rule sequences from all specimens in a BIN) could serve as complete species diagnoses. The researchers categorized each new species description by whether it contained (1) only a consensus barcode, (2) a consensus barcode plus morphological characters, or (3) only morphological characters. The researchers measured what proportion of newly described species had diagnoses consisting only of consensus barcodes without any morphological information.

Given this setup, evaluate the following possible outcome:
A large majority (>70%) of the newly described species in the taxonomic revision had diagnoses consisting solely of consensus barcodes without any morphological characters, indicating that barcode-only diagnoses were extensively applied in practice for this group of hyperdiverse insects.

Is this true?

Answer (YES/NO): NO